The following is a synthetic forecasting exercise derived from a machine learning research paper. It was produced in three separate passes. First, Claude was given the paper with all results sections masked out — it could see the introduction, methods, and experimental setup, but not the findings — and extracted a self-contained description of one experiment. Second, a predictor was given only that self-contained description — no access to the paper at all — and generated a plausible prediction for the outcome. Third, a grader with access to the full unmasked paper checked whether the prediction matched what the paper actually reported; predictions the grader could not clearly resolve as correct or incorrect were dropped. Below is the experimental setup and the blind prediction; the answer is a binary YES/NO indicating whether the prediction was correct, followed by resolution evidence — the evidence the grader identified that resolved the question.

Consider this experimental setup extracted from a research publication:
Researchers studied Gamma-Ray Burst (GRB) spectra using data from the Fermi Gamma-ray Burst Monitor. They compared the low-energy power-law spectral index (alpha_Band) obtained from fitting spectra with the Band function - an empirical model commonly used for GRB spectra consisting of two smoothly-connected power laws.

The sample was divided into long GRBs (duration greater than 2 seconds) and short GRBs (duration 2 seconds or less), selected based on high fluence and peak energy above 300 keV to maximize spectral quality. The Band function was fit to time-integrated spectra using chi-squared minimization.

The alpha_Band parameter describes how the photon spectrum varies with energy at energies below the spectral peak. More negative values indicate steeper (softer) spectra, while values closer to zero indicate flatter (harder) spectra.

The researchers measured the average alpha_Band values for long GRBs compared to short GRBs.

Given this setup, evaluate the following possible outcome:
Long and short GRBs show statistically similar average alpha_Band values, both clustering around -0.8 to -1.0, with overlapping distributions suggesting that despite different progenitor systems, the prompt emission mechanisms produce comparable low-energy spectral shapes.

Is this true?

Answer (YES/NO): NO